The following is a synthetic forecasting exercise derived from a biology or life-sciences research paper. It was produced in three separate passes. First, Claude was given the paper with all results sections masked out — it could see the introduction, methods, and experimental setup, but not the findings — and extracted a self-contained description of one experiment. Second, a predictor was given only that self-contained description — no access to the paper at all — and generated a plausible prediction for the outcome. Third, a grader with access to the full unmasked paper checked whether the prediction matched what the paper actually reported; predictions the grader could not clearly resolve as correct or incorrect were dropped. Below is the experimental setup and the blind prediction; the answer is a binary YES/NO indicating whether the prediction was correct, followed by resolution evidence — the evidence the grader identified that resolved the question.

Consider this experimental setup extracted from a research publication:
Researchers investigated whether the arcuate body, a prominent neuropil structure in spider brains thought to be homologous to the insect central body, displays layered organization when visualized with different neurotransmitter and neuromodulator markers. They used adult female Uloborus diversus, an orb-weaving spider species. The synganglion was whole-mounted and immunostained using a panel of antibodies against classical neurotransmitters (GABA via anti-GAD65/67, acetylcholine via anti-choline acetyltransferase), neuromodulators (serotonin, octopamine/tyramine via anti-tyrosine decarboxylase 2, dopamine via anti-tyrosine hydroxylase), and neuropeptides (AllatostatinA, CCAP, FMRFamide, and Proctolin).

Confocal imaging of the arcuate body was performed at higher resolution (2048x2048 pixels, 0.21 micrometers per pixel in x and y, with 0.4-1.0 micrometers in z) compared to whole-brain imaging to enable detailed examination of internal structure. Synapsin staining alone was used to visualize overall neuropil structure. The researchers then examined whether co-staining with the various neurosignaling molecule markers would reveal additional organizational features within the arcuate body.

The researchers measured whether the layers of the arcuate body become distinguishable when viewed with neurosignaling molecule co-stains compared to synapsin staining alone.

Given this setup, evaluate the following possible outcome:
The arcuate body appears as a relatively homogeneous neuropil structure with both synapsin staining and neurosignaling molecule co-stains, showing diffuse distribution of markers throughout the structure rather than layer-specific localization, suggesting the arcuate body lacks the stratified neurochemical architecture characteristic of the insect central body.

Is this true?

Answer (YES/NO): NO